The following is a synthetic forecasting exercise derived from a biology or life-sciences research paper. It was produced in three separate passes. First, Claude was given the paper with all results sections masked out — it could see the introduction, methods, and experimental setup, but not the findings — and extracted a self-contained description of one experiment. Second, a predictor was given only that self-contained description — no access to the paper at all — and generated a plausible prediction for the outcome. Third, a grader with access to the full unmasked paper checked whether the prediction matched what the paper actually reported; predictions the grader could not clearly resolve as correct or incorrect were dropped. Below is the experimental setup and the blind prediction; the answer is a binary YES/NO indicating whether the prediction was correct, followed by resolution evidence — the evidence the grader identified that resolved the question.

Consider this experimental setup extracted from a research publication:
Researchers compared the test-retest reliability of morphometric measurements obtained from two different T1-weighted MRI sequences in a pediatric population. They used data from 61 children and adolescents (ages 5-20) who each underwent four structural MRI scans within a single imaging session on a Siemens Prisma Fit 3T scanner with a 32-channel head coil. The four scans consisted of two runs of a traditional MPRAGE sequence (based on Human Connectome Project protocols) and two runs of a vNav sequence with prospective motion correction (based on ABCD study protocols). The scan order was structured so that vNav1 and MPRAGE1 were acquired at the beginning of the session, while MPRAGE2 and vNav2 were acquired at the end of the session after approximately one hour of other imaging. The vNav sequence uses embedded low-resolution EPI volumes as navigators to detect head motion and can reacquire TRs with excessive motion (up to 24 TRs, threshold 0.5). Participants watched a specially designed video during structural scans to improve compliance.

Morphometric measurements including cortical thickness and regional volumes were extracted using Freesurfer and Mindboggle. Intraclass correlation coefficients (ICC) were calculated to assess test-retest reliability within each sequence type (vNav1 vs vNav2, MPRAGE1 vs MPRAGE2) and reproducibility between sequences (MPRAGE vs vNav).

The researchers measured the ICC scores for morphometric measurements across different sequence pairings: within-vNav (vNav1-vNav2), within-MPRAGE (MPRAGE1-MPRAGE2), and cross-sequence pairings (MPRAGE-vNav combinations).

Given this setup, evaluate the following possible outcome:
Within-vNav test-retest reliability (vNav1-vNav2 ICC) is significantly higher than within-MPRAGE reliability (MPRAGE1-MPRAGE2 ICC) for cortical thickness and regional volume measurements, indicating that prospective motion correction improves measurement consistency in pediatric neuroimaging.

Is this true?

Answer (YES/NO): YES